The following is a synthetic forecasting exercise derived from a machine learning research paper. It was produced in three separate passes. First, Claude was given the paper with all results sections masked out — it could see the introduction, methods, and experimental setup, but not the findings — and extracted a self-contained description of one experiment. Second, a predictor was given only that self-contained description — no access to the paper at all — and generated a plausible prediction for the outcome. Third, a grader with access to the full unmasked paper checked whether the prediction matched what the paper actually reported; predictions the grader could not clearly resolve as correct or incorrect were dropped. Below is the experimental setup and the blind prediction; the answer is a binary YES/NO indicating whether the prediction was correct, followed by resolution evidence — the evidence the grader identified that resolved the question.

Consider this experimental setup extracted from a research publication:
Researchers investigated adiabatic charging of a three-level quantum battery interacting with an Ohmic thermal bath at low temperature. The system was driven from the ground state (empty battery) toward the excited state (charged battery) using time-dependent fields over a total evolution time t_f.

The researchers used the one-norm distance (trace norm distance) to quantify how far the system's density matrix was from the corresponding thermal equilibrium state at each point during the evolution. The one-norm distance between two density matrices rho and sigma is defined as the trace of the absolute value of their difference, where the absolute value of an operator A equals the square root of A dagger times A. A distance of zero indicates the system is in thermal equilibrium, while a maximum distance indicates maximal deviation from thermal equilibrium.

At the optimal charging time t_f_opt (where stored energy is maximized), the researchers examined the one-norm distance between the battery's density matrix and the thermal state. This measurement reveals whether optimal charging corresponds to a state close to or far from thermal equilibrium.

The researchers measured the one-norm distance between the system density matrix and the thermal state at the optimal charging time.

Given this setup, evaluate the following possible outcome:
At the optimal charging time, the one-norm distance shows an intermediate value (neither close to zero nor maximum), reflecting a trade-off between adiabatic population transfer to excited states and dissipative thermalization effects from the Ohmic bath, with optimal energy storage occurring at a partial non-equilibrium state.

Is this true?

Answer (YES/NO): NO